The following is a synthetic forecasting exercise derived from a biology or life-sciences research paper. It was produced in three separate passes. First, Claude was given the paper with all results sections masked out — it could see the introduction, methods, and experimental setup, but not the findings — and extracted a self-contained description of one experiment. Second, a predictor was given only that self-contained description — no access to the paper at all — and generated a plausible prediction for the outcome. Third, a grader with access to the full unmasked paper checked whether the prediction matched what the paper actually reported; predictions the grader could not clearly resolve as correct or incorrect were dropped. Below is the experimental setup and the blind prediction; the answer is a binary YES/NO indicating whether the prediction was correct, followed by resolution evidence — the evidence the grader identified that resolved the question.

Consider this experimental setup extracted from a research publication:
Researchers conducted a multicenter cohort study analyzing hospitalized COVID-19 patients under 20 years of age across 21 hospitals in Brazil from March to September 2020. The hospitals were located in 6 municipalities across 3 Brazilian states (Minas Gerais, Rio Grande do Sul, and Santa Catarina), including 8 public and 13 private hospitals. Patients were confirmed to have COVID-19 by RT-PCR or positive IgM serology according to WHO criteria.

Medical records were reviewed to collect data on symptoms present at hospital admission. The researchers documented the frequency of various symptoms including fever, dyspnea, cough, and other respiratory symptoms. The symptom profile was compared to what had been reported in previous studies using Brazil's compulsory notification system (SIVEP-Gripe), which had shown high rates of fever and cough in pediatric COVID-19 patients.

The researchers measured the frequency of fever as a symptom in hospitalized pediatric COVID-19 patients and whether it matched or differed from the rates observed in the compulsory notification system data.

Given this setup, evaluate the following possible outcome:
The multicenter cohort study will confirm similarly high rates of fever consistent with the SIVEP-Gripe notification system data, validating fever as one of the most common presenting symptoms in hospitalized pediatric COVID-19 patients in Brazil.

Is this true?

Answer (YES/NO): NO